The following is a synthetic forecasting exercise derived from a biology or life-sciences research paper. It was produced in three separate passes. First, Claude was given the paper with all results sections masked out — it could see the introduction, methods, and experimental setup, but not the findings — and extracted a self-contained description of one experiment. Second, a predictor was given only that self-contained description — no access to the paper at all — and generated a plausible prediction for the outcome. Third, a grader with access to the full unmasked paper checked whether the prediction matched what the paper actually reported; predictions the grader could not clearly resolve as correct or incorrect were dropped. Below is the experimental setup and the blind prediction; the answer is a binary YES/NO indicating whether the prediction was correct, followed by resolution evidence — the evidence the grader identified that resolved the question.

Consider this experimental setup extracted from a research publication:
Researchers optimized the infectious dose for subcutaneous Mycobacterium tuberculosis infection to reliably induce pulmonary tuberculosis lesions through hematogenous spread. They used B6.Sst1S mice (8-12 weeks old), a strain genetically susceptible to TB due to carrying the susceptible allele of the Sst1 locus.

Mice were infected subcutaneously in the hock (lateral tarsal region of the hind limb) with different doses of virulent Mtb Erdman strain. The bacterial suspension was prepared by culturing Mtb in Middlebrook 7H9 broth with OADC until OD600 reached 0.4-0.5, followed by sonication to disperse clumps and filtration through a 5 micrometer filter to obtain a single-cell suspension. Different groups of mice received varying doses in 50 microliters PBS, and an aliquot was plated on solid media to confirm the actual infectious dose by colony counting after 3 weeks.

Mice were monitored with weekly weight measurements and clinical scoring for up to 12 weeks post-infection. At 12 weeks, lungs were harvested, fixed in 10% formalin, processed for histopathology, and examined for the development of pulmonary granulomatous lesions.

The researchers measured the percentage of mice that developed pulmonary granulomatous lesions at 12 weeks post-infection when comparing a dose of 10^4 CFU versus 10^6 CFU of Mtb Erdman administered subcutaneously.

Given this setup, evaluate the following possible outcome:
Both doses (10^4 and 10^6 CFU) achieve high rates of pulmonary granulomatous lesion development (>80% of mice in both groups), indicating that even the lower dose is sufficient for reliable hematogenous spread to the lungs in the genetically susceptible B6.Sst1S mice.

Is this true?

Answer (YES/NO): NO